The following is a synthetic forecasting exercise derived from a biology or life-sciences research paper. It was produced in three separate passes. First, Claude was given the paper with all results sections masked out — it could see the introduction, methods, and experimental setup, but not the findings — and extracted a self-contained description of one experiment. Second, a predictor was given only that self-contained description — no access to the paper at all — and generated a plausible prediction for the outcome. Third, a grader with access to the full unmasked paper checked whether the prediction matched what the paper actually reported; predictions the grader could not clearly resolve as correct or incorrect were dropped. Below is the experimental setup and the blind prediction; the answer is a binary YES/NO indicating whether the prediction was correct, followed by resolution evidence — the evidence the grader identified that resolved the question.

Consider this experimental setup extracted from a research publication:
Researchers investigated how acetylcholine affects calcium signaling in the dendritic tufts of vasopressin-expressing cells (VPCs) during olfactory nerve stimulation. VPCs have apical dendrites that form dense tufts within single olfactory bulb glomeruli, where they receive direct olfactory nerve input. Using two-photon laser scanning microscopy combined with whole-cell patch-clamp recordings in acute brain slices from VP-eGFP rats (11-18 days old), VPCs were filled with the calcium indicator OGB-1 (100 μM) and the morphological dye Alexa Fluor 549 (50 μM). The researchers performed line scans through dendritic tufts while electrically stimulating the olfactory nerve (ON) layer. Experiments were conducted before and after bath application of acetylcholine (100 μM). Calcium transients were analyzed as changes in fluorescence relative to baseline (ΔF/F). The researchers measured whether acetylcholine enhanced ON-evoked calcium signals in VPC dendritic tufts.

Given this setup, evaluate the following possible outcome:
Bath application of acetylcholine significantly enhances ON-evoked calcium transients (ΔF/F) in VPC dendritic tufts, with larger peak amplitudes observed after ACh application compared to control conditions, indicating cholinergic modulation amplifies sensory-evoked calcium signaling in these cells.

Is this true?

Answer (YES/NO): NO